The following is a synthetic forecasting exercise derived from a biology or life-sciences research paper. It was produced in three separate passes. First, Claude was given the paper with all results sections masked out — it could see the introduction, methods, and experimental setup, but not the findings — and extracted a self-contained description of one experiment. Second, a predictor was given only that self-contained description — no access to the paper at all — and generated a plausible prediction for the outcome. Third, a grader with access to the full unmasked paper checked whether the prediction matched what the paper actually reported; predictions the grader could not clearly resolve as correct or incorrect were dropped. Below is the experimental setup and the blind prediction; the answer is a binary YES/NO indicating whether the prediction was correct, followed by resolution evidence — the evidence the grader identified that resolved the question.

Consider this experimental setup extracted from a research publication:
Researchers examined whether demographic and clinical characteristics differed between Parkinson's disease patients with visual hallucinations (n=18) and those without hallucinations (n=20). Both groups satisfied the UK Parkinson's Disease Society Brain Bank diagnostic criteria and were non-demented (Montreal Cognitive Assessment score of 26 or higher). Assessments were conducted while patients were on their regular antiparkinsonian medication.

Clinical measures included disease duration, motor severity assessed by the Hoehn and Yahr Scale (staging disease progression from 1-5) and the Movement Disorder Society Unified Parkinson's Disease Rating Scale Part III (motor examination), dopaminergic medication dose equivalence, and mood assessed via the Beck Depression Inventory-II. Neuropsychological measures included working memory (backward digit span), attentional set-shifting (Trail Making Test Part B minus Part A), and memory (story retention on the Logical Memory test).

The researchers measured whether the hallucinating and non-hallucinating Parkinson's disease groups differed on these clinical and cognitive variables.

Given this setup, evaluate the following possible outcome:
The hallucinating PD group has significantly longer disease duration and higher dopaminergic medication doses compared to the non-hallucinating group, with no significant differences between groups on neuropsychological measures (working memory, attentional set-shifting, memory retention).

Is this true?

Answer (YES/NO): NO